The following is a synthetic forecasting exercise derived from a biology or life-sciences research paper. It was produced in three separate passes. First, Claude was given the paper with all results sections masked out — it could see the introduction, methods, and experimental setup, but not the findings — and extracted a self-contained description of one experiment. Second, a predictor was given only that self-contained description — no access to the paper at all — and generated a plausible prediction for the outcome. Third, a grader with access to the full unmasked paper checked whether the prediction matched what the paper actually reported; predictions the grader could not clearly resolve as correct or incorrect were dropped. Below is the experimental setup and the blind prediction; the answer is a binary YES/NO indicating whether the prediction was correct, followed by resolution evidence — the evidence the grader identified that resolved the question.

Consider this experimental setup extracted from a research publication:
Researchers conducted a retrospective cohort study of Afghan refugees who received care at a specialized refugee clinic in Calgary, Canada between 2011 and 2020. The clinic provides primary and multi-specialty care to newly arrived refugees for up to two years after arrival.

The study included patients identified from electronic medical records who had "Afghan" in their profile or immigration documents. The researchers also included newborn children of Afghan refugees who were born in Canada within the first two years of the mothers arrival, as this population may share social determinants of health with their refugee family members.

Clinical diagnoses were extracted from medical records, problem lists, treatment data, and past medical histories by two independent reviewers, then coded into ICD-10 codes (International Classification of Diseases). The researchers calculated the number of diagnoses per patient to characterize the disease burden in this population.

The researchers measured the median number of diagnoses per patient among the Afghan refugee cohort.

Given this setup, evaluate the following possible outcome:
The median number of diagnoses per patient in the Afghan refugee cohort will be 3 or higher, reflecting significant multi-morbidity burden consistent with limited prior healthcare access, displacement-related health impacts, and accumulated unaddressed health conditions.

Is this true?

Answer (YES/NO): NO